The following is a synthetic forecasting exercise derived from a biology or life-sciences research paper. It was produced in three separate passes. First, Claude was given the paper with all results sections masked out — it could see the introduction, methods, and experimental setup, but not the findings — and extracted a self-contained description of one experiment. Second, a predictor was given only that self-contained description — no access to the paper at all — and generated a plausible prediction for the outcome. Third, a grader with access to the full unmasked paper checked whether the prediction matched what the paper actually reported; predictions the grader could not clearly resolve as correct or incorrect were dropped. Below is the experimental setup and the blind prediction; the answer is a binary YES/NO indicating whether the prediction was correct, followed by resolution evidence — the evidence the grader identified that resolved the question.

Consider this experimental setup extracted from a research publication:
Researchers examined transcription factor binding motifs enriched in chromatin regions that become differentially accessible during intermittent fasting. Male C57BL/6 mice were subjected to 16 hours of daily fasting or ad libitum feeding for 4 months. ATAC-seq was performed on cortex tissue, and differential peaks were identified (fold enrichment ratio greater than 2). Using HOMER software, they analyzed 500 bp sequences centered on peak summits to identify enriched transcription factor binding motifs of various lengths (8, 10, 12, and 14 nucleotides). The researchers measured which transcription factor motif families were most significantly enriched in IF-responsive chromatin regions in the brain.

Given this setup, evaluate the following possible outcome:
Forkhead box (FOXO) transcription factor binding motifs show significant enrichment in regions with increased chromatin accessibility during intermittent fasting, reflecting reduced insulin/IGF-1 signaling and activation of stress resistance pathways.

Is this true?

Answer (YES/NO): NO